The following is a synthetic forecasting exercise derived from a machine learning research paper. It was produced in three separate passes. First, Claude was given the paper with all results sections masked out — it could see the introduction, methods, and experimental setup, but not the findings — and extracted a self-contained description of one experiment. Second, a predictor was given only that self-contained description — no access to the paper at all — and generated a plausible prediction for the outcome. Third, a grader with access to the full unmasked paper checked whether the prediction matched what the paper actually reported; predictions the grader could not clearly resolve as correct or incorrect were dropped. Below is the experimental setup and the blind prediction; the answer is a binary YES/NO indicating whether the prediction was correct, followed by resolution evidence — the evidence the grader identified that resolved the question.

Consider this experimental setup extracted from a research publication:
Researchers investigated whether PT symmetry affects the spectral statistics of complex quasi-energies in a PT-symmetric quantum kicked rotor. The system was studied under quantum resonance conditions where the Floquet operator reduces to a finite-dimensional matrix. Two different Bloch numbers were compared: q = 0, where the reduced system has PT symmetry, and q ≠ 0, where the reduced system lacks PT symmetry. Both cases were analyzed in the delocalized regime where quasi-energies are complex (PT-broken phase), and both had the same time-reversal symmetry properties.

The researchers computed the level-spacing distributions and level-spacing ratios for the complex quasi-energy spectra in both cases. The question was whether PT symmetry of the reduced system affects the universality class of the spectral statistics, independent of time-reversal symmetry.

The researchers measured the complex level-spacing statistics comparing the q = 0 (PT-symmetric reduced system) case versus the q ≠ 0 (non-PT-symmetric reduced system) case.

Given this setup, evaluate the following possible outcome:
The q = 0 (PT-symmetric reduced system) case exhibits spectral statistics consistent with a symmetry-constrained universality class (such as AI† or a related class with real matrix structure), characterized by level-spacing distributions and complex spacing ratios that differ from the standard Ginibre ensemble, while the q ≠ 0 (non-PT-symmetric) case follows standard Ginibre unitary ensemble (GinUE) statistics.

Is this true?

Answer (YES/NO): NO